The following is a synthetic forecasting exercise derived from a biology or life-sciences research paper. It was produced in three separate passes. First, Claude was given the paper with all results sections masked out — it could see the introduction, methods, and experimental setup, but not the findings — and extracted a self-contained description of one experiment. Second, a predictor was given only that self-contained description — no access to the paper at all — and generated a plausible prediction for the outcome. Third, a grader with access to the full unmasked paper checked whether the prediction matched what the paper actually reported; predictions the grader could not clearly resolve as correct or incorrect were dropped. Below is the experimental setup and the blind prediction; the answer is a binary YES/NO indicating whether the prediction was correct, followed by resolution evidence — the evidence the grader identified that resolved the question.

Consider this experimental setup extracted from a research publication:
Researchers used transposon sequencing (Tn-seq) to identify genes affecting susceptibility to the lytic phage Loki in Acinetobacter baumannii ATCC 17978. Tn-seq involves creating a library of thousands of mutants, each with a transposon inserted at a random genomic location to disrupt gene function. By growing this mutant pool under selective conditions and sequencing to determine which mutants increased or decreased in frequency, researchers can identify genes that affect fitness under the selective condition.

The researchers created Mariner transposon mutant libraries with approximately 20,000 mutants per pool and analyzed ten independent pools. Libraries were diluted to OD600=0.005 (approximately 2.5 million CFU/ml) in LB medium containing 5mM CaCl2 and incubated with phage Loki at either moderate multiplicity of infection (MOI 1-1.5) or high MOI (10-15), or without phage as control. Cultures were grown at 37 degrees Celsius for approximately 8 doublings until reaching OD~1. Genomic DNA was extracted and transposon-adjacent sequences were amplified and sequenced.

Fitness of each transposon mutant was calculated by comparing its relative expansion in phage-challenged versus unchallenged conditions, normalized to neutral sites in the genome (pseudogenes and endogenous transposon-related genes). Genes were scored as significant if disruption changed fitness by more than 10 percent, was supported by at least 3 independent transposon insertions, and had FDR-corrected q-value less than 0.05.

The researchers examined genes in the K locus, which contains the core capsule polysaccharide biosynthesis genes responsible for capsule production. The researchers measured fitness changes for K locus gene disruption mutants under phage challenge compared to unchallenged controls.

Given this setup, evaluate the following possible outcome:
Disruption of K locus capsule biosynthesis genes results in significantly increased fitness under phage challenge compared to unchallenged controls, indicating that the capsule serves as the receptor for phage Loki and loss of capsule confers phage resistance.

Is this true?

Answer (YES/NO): YES